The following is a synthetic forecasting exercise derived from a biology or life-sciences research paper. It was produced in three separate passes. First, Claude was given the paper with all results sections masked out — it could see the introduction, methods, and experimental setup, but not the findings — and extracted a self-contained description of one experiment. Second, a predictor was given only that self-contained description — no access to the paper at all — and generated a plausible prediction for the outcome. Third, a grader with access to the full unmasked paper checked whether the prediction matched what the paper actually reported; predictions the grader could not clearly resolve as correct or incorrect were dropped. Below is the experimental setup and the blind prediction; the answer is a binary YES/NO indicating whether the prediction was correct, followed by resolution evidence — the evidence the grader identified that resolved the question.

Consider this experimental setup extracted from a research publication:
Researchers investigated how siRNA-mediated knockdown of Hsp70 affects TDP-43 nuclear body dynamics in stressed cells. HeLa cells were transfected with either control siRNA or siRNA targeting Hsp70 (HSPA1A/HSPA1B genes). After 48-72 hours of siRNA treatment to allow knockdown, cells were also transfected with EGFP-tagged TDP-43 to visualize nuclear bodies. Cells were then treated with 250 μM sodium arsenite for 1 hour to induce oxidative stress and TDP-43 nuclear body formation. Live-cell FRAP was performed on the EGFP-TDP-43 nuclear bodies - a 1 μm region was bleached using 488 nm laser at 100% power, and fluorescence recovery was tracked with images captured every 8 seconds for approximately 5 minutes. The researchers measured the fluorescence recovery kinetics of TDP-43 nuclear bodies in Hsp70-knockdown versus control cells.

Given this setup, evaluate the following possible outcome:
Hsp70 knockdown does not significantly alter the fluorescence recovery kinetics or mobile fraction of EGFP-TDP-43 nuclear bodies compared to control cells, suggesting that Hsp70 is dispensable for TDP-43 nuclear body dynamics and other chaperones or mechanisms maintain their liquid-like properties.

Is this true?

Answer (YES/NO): NO